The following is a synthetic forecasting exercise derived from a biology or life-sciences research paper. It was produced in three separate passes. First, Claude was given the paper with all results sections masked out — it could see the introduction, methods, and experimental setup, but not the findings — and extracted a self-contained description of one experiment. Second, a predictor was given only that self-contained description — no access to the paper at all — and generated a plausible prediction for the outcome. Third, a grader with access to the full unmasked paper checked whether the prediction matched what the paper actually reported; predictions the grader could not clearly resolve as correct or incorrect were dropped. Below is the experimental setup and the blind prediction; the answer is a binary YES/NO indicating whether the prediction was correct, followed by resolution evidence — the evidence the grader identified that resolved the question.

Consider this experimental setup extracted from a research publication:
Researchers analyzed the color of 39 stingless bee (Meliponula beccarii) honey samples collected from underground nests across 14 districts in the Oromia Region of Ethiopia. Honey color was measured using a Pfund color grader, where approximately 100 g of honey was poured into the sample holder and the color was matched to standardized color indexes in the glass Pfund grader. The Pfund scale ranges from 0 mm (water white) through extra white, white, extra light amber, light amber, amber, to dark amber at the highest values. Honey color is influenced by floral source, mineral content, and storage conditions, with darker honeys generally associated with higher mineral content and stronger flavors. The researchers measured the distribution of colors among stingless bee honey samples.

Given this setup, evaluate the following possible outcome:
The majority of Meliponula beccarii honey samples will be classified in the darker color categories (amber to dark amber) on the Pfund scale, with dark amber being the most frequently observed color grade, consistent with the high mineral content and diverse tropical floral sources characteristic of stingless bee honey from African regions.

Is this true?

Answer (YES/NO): NO